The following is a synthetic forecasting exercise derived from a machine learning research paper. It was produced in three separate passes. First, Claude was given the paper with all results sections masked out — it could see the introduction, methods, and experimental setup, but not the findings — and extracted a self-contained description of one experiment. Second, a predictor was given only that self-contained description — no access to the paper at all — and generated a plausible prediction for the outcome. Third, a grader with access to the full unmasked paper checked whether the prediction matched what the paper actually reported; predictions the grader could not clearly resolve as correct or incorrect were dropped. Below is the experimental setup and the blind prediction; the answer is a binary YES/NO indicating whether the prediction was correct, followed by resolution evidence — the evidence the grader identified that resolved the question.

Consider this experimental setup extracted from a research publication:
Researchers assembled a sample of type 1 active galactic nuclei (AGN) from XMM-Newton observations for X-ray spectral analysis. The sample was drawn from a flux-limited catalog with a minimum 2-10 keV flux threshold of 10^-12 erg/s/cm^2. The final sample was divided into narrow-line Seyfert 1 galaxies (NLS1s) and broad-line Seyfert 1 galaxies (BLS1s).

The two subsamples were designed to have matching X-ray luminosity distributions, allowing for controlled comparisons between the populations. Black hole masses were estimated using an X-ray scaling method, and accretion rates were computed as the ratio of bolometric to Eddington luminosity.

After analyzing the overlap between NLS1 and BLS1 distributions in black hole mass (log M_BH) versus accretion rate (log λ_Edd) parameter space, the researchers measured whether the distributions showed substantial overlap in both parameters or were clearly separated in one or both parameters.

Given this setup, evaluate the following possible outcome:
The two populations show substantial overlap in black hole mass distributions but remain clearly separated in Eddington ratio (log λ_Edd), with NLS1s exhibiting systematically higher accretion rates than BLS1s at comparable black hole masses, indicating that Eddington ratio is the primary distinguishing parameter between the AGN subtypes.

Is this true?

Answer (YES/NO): YES